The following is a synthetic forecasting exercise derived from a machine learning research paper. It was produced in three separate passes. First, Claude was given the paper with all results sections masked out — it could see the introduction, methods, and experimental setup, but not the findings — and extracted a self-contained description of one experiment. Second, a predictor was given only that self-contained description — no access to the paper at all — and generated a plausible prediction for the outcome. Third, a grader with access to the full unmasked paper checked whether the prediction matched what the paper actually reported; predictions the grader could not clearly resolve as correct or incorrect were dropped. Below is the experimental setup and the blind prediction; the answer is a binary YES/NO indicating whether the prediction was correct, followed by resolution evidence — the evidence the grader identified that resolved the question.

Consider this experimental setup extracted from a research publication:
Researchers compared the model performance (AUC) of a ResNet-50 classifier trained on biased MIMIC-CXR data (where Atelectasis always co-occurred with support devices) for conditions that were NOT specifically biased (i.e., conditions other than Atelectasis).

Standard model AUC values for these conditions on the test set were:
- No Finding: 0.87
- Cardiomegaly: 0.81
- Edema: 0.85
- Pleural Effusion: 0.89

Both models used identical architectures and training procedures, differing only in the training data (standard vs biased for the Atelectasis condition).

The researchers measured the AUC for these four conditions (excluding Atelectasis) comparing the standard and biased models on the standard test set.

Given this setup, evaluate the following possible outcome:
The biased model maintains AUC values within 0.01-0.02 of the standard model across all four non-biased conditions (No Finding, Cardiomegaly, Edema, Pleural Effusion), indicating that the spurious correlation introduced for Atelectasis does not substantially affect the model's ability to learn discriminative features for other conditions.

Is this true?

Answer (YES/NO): YES